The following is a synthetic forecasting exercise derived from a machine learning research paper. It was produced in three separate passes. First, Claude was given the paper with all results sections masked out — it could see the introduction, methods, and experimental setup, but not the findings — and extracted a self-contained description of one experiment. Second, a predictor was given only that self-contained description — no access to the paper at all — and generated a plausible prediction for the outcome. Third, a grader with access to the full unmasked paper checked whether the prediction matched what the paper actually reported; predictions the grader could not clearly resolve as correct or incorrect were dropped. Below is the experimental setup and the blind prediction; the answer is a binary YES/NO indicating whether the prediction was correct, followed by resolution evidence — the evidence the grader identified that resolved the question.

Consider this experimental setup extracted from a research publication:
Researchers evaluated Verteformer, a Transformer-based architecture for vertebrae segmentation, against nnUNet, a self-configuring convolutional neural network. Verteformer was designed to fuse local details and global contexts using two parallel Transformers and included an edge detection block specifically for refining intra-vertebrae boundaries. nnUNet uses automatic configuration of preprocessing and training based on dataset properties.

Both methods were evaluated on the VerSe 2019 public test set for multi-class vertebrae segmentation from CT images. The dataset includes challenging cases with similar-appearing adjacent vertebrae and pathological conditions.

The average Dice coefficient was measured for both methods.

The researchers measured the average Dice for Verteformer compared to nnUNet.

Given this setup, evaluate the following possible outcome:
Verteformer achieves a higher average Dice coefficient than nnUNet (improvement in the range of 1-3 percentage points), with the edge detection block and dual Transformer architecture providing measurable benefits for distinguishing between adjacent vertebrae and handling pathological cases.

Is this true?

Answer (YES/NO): NO